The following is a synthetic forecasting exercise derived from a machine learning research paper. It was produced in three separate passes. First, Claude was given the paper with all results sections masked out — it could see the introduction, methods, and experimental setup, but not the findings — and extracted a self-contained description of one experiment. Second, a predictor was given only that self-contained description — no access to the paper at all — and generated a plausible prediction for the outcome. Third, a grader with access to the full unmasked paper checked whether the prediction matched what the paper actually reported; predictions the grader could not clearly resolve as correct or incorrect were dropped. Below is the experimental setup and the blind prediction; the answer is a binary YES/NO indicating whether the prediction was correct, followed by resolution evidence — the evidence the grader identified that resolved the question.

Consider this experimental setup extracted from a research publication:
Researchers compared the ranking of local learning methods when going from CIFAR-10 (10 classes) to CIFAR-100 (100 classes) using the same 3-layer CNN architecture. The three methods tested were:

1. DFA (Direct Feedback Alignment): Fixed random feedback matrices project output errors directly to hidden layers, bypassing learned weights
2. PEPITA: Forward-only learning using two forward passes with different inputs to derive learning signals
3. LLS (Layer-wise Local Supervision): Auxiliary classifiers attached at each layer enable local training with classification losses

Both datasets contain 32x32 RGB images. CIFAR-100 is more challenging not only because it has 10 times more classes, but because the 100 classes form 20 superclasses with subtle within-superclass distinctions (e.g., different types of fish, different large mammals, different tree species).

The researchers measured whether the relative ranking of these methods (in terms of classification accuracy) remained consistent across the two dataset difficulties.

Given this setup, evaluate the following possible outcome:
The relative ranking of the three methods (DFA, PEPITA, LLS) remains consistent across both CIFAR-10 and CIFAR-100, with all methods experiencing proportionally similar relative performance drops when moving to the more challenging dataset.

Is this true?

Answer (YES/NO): NO